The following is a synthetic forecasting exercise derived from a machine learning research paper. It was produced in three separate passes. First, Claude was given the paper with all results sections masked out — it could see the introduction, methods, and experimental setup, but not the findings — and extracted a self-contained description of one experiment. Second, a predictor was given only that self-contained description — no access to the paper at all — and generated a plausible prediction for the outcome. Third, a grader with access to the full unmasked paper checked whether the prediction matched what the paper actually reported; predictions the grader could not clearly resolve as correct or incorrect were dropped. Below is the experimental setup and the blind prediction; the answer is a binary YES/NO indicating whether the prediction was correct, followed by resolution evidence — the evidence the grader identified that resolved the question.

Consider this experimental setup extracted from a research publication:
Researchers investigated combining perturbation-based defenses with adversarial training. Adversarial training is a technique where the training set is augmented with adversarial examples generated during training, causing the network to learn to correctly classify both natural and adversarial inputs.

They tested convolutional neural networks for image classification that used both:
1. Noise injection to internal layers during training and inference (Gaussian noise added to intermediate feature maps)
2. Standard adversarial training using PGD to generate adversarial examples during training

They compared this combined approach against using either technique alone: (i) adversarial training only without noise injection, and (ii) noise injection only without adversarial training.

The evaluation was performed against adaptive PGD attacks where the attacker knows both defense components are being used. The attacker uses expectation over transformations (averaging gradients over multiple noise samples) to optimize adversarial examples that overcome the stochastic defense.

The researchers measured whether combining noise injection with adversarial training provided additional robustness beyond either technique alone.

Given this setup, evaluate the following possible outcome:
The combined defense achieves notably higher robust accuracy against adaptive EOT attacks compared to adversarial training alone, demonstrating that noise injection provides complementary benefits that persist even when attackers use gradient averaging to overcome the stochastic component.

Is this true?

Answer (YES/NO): YES